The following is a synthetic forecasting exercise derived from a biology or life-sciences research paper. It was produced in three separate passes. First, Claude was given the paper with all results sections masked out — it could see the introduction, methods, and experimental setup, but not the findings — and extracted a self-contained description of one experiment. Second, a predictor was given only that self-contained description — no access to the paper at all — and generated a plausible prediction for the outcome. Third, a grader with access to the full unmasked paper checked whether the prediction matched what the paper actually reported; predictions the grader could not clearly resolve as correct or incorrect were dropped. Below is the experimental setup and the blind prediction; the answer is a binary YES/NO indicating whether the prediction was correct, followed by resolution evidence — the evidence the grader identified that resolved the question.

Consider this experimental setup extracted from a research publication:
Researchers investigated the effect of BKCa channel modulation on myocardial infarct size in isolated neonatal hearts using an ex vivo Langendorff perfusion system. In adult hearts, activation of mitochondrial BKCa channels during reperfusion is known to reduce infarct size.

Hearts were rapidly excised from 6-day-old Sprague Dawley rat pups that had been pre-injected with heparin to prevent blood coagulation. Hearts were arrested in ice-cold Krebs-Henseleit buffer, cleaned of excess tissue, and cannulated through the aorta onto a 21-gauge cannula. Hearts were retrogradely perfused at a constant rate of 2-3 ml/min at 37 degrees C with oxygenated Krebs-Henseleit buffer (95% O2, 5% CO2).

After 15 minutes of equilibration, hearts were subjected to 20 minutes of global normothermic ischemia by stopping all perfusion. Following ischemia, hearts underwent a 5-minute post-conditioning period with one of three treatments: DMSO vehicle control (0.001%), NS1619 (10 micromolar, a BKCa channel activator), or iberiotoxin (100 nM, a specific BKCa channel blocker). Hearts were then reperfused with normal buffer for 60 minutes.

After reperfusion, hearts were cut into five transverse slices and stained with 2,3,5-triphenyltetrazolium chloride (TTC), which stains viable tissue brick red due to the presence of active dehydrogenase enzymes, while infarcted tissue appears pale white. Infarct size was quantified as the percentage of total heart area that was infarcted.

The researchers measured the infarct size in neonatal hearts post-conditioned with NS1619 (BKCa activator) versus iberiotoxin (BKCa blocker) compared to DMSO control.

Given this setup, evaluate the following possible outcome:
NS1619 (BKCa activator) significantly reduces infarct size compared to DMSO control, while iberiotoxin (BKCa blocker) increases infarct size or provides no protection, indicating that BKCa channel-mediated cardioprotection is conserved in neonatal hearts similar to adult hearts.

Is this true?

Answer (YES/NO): NO